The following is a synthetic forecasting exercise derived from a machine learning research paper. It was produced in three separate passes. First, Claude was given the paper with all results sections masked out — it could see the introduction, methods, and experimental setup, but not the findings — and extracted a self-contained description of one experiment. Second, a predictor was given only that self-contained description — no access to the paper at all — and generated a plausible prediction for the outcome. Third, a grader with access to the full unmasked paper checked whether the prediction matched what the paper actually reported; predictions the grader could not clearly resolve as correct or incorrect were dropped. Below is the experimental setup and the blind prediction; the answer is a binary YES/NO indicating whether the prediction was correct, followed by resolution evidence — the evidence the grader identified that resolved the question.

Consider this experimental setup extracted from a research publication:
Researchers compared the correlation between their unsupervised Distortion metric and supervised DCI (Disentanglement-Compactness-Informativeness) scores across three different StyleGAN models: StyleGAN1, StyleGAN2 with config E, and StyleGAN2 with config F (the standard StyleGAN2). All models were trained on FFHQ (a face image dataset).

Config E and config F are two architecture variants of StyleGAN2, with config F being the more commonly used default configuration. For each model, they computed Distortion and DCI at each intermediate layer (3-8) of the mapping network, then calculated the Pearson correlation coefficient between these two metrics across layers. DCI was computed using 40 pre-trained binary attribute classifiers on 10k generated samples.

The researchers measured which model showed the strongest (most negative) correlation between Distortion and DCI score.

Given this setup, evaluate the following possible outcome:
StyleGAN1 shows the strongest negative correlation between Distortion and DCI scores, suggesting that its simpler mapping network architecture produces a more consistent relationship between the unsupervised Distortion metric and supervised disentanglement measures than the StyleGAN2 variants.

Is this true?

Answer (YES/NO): NO